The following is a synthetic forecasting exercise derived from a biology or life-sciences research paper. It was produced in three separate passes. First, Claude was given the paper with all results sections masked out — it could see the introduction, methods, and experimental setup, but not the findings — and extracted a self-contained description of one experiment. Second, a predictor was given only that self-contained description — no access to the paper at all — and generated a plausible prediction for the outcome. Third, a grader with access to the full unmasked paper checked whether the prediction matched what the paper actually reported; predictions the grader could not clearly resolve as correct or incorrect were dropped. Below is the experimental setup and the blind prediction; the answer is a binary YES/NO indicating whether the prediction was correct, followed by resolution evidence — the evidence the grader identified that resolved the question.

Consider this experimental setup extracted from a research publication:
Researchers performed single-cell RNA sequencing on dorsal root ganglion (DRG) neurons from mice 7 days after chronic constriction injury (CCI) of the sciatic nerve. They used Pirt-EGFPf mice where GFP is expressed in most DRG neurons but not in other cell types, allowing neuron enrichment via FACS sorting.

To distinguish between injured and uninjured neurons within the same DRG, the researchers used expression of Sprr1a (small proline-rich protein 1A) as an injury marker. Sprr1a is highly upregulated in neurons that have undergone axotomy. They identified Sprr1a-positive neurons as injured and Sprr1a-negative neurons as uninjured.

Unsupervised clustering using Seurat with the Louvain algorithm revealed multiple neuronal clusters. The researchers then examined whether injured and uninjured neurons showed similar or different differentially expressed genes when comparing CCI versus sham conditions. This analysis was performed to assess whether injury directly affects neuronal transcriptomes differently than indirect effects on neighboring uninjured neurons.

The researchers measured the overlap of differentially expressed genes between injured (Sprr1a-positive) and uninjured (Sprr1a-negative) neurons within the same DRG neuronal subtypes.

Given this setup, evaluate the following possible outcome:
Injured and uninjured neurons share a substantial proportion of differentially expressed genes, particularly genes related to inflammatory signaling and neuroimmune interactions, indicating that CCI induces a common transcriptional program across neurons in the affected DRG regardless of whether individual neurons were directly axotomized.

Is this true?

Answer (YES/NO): NO